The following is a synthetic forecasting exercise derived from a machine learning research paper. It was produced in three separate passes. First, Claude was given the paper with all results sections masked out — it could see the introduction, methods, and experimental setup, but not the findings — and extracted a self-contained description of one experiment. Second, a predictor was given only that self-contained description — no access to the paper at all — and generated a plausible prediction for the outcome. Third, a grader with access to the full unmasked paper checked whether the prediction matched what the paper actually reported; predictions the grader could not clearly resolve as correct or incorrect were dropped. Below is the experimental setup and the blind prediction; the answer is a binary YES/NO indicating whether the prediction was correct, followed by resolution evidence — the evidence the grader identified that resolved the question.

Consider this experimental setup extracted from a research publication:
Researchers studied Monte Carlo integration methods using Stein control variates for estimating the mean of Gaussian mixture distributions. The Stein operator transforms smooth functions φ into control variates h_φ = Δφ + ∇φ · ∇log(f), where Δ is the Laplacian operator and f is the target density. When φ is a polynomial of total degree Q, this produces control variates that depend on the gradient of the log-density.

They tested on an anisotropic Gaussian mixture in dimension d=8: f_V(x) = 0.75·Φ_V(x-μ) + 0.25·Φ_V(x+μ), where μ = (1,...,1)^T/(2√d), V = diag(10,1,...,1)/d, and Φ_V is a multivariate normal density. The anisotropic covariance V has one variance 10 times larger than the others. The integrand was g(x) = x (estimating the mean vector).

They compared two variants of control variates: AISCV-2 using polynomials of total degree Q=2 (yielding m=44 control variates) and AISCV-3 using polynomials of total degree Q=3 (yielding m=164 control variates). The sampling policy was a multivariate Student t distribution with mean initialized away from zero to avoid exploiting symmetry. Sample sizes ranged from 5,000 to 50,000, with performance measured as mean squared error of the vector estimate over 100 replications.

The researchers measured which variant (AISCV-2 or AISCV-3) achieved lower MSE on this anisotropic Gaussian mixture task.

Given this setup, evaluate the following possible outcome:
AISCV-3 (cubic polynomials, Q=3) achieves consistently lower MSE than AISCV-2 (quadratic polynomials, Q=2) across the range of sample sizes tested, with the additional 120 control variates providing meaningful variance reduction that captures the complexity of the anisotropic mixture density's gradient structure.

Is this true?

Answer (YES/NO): NO